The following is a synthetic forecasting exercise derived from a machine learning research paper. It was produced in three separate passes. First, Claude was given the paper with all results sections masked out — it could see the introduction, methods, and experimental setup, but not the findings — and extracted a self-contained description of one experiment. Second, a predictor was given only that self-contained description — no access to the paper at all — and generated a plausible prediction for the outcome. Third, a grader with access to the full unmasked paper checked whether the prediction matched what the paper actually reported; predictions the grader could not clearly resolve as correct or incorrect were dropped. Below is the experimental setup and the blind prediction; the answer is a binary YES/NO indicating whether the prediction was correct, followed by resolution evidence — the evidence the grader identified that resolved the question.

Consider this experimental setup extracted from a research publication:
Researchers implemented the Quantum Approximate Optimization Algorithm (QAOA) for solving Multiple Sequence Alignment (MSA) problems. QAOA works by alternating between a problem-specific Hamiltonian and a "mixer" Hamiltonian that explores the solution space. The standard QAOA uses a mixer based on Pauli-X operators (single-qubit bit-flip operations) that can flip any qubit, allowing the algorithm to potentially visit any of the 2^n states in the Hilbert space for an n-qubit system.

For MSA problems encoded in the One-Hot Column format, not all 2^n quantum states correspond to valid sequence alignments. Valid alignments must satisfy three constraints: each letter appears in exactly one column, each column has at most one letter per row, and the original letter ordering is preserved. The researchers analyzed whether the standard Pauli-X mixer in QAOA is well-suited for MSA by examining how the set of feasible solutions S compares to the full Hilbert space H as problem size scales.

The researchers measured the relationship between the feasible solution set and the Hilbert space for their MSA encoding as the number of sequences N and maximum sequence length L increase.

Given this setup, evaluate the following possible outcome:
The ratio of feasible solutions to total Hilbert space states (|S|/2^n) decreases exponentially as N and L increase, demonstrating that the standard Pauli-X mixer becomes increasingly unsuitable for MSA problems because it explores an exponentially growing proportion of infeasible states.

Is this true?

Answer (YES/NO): NO